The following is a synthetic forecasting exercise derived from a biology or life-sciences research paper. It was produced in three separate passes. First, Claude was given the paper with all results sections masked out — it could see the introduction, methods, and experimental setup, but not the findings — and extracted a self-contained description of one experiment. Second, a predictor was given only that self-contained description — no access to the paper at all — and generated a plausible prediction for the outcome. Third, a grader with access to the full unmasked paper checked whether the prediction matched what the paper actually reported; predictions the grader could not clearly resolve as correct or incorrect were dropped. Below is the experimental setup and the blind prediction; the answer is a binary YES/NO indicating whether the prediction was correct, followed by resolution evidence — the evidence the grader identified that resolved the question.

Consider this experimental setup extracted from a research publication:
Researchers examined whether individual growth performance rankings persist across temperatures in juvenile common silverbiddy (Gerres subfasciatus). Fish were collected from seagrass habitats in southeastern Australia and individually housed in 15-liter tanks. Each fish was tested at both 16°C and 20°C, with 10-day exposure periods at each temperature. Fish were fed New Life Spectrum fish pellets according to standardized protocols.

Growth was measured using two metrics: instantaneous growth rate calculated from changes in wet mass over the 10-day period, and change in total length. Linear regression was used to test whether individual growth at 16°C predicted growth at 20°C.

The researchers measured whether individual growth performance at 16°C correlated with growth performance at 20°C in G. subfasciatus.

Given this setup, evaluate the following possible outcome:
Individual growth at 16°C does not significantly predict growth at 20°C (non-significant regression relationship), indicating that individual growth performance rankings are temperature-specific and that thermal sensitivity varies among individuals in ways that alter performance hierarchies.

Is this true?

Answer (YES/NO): YES